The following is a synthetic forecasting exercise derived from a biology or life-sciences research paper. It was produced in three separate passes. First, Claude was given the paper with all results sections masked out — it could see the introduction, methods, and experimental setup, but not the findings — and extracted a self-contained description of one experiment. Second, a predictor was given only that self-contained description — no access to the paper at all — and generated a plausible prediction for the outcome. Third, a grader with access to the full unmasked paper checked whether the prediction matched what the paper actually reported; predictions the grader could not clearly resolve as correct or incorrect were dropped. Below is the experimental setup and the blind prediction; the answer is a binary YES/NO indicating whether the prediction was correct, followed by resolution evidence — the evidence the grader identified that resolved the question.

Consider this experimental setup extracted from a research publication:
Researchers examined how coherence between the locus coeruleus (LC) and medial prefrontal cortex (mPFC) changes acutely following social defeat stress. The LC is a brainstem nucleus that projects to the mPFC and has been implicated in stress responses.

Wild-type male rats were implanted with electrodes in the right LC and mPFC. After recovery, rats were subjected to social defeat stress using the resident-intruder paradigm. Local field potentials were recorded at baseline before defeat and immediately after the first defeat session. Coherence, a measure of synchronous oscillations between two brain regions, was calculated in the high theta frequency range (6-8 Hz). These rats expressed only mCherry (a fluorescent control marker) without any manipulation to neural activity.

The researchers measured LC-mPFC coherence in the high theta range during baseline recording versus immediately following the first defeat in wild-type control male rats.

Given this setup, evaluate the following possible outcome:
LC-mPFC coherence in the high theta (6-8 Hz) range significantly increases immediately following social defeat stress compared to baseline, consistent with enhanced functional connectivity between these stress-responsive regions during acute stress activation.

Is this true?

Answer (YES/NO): YES